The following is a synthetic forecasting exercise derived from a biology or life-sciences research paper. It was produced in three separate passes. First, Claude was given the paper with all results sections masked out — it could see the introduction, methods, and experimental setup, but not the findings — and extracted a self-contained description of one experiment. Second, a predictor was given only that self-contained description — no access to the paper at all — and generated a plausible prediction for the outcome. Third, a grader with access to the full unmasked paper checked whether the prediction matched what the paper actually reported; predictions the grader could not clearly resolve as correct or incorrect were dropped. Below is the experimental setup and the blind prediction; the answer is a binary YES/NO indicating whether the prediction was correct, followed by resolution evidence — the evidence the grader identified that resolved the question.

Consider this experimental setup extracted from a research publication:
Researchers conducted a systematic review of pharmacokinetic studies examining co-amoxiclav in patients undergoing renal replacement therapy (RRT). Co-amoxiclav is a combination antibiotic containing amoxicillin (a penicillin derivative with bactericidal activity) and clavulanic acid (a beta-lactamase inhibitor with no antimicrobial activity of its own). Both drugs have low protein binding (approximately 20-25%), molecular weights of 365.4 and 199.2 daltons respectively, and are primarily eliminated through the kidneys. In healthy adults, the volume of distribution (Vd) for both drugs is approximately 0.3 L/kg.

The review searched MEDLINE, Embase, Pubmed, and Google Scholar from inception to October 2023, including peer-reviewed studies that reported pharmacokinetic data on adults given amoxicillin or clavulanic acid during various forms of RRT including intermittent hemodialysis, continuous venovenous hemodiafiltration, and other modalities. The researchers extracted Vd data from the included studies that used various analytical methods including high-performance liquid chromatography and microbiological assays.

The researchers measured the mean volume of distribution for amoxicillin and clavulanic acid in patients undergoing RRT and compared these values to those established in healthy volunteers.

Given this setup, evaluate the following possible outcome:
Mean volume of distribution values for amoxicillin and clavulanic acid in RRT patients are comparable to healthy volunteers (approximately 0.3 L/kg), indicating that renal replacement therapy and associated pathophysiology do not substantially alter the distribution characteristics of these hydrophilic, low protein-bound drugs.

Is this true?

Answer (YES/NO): NO